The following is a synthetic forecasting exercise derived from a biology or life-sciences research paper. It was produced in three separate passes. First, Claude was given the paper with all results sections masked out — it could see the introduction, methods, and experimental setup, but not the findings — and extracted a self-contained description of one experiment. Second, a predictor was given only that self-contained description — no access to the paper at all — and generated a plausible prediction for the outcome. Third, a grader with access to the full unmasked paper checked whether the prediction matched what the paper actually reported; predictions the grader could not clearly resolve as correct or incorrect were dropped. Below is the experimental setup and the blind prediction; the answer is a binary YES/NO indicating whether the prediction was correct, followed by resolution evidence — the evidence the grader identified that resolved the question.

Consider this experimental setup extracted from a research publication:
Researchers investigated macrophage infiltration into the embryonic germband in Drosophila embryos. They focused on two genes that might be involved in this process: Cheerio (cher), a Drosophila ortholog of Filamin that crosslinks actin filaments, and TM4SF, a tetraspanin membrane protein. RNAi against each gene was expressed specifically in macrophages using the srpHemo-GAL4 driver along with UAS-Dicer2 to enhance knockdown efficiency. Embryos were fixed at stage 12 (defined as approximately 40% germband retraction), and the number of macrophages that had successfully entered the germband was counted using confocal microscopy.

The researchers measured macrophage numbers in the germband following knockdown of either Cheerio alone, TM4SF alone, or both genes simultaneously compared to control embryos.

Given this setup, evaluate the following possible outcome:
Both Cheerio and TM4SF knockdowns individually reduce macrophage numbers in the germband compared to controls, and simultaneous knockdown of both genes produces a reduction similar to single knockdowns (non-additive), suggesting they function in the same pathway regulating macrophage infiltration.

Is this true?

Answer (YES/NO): NO